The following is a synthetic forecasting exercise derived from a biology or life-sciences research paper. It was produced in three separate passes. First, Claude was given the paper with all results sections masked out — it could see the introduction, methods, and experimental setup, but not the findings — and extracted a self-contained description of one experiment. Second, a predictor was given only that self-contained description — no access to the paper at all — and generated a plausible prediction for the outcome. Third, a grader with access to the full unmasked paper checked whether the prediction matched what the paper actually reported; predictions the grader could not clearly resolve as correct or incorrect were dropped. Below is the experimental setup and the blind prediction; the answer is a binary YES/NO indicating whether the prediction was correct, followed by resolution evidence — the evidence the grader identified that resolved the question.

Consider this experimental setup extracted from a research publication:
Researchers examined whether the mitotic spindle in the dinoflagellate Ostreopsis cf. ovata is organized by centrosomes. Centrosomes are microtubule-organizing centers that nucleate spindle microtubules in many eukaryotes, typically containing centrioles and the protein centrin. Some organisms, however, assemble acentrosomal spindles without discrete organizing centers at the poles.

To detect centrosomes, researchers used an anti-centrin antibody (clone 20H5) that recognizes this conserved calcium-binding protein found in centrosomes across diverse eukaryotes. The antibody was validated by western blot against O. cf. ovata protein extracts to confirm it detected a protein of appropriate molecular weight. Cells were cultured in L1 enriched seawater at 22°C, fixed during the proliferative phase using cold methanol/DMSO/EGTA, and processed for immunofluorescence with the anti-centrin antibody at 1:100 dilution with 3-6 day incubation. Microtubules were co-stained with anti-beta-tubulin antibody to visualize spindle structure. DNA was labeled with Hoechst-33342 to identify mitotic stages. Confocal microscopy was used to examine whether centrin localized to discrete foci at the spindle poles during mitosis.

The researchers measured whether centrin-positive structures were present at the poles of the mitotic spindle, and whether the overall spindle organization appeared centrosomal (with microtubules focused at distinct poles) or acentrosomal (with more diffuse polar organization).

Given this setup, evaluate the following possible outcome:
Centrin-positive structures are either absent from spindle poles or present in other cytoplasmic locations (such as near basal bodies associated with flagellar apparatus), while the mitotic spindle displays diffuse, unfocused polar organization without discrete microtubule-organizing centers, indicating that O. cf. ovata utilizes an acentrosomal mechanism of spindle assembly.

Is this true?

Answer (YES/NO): NO